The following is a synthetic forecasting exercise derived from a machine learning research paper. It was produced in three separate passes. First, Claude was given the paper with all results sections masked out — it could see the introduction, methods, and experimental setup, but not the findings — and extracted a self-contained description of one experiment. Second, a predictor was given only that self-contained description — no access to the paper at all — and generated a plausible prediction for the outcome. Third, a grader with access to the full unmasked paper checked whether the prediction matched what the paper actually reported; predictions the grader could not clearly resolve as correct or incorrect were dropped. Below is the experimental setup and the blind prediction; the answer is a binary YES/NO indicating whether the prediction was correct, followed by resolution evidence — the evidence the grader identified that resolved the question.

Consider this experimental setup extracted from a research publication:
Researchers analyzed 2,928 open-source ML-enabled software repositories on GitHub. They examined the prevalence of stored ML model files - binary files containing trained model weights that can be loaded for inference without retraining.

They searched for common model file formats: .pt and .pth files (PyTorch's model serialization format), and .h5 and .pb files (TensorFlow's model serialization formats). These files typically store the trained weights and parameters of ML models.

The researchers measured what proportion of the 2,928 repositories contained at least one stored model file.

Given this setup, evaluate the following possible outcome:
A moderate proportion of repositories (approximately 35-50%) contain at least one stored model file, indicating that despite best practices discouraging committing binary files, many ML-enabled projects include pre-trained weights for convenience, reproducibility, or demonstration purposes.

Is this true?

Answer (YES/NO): NO